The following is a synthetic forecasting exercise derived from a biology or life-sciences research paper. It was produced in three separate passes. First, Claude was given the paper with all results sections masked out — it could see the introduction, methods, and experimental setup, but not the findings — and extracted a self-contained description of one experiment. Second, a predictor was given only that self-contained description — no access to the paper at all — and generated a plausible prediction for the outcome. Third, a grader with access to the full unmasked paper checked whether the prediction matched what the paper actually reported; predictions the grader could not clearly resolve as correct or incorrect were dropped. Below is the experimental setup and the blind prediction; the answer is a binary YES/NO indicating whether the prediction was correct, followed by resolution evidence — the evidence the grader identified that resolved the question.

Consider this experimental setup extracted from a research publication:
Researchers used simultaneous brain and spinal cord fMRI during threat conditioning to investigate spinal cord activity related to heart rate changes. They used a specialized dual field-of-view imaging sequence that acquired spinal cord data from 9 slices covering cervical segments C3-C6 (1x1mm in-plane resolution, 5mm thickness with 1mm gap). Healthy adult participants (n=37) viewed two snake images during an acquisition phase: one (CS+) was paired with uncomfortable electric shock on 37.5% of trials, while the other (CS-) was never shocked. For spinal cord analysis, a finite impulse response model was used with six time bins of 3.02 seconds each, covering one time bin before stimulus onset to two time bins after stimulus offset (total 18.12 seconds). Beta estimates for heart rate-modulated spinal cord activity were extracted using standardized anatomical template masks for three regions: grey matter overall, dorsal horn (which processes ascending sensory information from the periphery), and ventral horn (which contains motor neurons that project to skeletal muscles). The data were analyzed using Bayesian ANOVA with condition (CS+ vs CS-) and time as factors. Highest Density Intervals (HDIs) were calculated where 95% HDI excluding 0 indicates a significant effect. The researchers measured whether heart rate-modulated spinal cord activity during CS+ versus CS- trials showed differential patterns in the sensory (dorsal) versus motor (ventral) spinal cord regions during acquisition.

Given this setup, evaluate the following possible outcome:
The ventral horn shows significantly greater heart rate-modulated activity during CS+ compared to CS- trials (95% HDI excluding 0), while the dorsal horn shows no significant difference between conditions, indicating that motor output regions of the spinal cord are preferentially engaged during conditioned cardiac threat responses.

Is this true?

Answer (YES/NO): NO